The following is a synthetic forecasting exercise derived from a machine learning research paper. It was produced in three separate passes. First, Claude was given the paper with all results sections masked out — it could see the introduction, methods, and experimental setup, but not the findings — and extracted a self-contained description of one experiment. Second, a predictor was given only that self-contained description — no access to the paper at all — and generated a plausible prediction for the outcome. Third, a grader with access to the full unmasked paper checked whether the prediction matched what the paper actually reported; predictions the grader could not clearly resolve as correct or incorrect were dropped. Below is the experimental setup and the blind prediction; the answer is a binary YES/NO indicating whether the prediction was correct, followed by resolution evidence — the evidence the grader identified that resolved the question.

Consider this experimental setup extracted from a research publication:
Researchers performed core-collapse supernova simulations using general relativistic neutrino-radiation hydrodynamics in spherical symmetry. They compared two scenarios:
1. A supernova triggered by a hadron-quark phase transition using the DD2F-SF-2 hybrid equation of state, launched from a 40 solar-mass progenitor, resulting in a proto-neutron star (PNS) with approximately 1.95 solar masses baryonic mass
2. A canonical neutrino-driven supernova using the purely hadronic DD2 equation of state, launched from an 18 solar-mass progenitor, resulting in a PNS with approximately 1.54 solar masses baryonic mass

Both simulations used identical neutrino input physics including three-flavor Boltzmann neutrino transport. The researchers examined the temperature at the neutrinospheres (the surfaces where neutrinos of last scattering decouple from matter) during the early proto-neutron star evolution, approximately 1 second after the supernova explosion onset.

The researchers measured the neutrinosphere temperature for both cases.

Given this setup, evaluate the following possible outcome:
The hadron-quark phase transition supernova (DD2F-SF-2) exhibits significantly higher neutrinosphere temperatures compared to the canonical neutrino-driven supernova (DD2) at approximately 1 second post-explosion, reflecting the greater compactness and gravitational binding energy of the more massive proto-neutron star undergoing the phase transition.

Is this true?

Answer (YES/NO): YES